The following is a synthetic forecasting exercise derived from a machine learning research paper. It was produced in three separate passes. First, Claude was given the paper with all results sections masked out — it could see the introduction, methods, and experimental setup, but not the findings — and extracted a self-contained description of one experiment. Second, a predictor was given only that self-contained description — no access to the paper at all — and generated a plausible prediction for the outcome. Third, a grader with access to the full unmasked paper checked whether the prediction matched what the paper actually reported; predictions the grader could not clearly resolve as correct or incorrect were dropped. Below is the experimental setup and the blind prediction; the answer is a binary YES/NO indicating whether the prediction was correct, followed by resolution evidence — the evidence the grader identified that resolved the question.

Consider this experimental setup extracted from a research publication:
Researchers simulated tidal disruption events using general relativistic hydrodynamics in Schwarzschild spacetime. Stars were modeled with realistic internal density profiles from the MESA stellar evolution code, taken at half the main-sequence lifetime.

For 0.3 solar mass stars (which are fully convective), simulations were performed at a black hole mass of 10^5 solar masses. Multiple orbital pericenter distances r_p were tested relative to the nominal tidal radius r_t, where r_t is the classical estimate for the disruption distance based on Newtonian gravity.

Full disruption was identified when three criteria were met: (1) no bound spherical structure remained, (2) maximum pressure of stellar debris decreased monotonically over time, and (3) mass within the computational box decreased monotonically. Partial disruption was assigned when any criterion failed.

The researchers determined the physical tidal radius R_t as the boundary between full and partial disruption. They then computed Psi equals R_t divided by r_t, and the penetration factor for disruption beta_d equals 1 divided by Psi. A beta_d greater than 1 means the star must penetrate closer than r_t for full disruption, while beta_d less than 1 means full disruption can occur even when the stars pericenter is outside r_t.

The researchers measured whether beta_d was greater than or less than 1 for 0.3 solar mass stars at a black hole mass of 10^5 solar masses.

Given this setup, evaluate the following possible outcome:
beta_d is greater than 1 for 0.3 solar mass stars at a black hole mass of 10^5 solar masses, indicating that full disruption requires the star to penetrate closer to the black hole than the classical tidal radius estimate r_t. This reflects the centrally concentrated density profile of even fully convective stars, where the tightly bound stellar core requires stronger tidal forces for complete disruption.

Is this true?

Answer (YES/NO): NO